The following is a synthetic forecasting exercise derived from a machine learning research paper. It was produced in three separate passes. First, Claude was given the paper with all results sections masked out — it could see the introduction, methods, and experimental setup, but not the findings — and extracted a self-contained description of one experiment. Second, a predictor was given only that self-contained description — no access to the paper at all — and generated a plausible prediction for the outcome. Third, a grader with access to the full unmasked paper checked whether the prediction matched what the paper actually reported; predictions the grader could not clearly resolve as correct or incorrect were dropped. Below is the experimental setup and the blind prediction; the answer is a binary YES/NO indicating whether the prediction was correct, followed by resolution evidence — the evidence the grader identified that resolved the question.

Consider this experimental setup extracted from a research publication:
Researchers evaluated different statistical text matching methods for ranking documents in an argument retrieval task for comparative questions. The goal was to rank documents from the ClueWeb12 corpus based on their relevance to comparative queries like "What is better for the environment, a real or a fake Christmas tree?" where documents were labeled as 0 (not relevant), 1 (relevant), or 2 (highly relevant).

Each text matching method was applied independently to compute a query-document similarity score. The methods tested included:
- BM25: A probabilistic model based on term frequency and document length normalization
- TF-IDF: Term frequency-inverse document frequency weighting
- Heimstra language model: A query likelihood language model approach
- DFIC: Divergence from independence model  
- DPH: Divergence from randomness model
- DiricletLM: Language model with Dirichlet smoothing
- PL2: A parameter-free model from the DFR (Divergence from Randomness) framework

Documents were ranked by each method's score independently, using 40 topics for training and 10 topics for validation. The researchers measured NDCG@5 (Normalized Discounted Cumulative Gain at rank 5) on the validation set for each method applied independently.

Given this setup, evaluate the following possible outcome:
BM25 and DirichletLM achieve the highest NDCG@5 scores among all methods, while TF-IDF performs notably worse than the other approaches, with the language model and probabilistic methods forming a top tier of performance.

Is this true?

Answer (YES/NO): NO